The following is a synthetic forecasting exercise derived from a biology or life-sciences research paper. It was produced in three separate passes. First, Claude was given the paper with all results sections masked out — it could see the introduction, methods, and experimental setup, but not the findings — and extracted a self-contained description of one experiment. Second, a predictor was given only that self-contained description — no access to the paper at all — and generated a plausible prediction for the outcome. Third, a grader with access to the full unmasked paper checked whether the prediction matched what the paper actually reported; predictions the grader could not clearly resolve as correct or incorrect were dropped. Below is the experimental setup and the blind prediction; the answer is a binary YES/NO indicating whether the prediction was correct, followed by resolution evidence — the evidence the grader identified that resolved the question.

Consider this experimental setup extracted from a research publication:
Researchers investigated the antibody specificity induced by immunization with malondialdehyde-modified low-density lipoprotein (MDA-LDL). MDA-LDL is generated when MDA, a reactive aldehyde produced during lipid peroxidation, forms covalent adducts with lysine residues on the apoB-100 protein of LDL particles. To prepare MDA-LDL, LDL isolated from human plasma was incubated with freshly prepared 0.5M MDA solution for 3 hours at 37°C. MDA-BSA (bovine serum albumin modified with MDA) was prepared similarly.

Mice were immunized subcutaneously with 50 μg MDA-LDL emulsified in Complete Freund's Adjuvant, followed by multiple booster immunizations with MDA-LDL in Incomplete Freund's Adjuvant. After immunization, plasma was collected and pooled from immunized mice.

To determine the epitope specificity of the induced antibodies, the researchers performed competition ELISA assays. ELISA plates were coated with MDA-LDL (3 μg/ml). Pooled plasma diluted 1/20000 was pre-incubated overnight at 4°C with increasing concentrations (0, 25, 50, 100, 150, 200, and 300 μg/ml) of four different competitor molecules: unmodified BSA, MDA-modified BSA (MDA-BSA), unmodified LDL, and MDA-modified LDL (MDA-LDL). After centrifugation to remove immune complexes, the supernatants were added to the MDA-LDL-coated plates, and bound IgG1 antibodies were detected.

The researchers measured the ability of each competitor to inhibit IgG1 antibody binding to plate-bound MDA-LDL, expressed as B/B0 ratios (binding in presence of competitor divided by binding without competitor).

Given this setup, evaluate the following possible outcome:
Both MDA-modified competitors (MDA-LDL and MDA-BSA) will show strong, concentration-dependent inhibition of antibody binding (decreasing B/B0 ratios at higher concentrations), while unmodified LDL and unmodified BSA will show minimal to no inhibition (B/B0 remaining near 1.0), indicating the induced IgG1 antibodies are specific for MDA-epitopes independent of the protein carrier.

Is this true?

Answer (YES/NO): NO